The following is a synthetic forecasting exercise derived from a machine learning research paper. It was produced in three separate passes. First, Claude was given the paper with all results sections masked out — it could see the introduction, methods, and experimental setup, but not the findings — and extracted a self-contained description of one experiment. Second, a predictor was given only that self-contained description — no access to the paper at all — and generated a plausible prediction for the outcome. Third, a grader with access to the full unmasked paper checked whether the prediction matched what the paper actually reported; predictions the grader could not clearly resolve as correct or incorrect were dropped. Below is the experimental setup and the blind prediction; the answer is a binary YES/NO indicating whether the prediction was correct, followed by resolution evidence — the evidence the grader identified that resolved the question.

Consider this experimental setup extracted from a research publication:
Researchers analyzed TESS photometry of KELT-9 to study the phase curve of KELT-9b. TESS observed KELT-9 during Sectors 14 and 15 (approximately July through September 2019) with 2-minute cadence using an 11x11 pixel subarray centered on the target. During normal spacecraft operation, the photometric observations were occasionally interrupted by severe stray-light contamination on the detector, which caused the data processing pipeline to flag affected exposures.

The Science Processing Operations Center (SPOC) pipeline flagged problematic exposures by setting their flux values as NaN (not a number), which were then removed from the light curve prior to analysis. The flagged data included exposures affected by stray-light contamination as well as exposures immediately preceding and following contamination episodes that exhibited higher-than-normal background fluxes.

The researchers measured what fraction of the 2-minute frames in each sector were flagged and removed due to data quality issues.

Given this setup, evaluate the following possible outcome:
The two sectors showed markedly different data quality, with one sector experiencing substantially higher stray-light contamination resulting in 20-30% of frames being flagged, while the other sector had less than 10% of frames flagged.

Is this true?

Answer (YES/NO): NO